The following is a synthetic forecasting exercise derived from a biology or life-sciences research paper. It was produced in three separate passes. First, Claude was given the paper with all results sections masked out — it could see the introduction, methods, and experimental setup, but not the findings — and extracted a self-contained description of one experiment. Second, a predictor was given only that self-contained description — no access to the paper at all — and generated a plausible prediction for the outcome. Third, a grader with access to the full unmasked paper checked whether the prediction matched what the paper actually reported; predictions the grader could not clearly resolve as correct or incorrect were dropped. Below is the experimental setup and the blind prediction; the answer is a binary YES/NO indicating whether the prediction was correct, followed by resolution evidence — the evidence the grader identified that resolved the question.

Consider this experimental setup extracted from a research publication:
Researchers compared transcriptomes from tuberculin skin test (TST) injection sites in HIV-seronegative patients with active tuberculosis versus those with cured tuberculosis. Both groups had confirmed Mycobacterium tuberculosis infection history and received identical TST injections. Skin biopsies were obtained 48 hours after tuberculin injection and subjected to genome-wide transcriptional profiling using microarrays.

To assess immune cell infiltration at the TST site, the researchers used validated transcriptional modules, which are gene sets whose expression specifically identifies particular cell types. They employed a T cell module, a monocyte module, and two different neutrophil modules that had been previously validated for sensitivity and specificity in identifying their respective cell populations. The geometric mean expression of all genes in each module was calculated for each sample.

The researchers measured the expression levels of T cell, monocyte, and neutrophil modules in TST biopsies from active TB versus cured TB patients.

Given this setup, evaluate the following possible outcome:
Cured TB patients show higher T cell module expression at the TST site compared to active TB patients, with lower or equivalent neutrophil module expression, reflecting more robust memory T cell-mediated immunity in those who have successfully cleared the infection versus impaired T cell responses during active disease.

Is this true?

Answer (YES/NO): NO